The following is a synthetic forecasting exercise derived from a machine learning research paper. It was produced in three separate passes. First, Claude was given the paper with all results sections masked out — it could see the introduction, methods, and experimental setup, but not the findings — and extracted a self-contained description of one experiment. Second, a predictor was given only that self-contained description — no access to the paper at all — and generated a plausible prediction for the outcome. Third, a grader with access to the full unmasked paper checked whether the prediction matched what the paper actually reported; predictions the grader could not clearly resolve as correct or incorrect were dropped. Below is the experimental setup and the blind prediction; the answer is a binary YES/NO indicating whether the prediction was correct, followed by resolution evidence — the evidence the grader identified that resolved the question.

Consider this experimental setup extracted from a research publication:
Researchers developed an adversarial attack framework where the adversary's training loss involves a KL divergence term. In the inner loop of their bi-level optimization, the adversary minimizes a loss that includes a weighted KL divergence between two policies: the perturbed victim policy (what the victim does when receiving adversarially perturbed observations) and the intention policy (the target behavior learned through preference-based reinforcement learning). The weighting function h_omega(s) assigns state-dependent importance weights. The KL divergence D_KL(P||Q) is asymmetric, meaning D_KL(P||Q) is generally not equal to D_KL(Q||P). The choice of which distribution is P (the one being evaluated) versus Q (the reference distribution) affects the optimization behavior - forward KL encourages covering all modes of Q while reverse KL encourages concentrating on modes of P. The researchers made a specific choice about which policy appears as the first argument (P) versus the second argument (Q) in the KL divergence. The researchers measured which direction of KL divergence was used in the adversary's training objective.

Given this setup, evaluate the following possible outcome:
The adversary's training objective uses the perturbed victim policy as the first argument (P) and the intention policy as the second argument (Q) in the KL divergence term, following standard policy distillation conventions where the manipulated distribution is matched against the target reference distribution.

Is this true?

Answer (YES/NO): YES